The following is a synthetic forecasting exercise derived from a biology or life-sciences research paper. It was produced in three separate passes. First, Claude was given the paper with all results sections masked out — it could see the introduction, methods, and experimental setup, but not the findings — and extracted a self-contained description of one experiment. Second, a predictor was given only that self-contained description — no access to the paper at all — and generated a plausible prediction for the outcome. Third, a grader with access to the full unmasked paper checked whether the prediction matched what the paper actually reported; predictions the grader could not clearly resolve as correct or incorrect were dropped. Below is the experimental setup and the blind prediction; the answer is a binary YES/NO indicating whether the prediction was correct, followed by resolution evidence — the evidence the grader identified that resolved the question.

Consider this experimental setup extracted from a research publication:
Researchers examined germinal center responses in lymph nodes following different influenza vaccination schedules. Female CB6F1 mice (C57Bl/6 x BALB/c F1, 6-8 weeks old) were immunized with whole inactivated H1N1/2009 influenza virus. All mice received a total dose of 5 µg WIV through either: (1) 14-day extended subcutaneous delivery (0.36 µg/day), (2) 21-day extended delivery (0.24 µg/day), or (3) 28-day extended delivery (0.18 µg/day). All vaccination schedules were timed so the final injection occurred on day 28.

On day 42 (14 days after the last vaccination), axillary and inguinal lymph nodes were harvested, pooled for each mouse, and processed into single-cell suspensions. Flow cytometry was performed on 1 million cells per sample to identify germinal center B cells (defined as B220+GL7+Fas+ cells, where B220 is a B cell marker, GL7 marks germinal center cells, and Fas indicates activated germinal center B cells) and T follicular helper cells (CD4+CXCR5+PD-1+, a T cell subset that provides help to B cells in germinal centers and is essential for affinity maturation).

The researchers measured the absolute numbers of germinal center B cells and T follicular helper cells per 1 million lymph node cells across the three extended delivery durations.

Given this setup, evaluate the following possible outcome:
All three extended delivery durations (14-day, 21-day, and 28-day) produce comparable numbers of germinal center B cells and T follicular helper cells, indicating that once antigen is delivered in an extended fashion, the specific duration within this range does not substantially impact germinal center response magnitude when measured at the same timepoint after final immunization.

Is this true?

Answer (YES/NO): NO